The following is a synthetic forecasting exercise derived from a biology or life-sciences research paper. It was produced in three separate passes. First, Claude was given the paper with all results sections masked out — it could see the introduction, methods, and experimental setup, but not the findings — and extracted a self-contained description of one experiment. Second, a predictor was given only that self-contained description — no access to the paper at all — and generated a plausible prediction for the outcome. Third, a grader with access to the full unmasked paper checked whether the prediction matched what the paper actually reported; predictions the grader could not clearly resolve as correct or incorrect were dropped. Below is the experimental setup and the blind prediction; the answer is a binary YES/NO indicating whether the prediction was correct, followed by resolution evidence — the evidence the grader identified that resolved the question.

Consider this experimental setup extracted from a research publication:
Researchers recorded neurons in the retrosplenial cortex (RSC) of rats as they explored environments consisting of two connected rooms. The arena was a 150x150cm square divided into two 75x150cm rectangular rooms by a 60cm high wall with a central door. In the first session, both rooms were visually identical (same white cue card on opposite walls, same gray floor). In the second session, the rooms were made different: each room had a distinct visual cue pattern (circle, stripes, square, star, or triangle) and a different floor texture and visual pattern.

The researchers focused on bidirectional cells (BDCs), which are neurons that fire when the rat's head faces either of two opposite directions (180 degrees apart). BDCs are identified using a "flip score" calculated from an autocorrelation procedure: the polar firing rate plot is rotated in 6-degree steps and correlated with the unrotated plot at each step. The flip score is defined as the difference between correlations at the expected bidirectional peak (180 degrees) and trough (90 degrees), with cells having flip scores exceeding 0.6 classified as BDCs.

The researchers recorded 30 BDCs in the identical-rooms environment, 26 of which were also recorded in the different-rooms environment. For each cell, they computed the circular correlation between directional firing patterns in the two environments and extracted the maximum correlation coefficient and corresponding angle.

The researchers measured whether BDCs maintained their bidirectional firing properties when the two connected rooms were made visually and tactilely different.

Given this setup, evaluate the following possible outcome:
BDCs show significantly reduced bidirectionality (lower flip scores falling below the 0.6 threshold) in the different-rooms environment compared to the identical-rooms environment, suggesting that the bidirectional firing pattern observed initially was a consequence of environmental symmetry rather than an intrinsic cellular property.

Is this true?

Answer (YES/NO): NO